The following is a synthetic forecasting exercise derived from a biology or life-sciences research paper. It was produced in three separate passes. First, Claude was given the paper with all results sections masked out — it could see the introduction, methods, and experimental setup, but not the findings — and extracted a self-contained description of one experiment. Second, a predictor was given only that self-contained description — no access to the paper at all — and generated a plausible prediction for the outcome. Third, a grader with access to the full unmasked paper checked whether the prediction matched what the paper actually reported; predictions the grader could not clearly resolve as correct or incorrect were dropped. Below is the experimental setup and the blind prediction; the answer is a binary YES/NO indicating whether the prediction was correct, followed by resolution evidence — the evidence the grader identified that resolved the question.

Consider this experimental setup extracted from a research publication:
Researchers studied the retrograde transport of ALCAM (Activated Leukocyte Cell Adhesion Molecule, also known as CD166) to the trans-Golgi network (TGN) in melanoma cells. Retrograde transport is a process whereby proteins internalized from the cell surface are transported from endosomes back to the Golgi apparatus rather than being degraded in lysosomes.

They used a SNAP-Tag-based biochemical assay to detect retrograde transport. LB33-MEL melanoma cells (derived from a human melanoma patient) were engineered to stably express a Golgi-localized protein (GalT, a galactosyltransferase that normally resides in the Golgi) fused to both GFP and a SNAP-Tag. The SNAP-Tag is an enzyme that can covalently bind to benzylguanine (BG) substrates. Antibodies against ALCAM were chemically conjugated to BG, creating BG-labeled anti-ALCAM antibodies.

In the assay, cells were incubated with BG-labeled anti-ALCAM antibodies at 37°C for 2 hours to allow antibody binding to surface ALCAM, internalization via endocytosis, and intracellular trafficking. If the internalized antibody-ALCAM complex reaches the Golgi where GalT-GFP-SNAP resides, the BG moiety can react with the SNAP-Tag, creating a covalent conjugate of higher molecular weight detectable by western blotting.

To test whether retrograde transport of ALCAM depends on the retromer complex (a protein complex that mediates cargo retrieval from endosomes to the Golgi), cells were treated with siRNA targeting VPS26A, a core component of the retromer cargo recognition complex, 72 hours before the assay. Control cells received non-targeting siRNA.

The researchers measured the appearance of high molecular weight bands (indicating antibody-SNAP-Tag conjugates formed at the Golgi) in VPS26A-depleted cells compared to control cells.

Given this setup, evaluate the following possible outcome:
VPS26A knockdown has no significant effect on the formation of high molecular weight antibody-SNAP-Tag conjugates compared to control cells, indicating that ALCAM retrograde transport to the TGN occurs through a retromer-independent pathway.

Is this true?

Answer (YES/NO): NO